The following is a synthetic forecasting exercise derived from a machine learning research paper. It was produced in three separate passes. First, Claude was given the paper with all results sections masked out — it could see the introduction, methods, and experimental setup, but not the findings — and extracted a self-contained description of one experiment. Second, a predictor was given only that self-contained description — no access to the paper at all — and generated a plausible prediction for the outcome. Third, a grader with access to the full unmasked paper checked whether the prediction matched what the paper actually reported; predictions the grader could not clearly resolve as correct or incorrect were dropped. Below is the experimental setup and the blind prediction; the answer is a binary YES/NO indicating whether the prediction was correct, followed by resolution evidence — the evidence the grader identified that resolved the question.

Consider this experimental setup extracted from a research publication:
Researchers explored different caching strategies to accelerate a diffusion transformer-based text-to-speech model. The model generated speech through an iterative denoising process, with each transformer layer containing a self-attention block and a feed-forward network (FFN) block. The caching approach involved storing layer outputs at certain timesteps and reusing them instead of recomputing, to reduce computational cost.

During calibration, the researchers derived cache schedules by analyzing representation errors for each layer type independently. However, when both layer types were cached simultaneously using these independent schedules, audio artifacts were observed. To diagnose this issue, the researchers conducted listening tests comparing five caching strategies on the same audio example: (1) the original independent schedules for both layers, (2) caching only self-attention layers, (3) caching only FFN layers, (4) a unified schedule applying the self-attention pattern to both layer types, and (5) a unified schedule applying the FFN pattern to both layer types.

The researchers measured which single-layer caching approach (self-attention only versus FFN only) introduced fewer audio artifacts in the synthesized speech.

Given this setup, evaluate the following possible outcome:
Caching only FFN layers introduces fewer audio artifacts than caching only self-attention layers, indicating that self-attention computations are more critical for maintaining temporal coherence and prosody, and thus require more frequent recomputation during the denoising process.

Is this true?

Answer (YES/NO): NO